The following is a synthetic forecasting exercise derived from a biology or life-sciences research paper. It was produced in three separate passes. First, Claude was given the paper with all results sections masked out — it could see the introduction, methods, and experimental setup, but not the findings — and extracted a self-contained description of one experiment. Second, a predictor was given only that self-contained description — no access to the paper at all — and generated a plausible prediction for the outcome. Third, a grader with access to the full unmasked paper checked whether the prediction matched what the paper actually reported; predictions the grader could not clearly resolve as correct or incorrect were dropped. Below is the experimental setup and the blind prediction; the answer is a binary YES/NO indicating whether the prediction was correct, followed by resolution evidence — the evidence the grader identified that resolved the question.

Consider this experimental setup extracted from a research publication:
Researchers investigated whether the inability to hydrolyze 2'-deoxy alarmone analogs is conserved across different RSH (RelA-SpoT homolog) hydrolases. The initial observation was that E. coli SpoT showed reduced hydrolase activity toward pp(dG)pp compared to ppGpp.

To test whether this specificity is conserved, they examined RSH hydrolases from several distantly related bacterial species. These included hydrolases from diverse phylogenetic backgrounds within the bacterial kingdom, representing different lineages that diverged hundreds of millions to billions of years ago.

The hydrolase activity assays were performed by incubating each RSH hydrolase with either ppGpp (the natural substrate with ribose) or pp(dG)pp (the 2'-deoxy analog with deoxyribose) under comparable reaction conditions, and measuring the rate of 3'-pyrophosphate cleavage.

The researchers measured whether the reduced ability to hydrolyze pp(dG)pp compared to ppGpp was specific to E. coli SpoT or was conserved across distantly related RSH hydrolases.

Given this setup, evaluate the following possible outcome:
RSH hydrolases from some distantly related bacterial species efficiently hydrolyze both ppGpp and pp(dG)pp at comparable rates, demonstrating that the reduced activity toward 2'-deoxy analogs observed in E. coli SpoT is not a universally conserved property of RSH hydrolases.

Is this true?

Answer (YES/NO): NO